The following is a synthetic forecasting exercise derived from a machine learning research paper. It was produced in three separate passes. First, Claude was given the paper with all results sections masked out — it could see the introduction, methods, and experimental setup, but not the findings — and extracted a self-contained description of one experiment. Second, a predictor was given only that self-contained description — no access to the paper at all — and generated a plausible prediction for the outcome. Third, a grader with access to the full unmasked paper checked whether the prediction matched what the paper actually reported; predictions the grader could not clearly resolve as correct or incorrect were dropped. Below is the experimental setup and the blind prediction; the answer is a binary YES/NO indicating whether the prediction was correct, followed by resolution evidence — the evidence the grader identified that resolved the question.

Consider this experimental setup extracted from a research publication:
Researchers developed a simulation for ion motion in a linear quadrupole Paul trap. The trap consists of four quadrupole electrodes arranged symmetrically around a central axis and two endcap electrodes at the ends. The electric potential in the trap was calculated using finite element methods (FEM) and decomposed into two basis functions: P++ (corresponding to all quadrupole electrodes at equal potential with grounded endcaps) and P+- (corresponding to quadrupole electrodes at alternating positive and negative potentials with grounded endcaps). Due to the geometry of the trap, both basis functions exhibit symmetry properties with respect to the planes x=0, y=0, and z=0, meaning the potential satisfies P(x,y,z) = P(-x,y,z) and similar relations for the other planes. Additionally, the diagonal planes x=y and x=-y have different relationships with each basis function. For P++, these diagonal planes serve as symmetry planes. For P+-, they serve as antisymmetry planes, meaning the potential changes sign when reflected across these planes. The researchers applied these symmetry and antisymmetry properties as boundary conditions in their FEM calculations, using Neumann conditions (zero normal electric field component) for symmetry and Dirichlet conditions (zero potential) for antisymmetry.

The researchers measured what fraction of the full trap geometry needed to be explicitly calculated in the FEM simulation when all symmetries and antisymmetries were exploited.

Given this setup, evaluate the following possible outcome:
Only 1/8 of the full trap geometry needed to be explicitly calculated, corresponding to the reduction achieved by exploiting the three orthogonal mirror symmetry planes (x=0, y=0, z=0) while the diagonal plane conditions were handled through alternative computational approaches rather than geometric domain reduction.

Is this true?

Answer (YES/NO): NO